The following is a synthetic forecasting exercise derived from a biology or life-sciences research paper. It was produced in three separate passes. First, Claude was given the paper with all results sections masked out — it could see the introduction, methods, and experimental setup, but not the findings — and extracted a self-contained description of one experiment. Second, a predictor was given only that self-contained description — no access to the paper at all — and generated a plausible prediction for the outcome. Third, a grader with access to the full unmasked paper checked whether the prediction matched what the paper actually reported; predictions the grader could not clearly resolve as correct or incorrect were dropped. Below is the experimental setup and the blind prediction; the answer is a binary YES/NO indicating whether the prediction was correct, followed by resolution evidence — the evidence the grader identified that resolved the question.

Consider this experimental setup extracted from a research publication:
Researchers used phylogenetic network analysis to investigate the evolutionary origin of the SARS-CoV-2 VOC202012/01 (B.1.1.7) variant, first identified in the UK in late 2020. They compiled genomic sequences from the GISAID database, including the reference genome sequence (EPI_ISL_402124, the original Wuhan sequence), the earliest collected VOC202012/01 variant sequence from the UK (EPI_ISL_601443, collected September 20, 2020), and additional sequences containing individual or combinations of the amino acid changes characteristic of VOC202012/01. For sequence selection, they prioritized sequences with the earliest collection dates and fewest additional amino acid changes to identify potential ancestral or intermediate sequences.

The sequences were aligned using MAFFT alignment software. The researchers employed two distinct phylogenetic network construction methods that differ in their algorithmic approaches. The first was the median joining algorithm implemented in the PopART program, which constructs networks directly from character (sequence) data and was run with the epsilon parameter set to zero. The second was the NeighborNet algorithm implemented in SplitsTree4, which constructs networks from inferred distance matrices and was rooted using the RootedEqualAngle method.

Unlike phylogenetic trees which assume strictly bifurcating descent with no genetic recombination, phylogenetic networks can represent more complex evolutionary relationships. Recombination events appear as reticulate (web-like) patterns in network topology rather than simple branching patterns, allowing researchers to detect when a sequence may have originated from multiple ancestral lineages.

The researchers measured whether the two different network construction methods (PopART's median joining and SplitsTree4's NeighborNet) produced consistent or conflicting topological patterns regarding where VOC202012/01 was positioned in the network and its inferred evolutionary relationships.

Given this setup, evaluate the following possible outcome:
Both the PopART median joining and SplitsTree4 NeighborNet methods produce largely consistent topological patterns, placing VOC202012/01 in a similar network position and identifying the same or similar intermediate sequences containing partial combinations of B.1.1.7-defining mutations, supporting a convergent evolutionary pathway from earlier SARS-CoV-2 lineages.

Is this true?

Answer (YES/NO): NO